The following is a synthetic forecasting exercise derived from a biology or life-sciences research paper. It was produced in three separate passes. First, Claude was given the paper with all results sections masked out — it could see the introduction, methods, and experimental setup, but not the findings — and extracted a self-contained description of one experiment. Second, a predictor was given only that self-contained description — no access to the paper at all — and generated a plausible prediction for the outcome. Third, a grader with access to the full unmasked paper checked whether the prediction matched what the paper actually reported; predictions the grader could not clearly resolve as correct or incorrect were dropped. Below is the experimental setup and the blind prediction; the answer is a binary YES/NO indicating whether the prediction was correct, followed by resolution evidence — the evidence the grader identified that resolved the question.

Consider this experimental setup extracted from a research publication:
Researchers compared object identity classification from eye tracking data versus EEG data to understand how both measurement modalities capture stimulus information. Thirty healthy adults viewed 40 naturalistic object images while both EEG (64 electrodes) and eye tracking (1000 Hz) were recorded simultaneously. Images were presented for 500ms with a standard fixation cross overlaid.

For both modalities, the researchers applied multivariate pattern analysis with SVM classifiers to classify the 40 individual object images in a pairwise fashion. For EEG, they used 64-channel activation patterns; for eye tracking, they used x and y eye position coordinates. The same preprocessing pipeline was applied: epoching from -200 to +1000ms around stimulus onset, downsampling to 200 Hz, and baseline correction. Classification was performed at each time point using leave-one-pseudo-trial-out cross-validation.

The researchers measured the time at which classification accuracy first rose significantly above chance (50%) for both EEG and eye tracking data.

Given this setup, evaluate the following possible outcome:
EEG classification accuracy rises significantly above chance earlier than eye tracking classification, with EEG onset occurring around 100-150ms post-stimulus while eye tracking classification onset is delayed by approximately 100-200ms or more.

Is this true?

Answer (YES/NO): NO